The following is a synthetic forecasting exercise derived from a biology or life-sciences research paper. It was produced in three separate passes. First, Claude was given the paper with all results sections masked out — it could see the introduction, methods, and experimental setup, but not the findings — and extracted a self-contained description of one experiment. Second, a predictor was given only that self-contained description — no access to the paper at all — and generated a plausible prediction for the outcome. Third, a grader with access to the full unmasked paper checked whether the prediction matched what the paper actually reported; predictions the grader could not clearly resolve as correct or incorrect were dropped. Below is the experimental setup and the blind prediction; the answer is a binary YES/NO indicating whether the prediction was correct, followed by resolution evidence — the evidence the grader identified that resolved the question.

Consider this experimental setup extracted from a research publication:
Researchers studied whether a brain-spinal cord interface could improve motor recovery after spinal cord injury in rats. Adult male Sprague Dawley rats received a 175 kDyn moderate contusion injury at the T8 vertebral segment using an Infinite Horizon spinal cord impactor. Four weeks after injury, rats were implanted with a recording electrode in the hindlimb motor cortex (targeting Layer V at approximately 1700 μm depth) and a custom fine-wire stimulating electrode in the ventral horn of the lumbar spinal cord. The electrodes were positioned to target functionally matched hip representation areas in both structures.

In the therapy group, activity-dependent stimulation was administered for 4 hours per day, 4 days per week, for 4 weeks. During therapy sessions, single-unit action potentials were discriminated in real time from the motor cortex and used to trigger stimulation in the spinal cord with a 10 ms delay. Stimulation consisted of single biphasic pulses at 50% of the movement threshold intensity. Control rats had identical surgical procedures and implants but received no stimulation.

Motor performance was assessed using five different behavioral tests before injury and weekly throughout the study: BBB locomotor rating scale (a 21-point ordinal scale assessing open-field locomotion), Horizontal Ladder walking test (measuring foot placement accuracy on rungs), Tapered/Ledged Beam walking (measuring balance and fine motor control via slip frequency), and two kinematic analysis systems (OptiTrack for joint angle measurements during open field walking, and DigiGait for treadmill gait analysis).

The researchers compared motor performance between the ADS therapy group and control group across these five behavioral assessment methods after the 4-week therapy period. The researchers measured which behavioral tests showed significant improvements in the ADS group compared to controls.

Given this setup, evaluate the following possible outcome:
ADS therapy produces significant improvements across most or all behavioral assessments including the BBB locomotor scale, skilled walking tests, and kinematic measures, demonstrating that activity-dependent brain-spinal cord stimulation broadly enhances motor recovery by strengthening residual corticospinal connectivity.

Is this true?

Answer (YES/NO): NO